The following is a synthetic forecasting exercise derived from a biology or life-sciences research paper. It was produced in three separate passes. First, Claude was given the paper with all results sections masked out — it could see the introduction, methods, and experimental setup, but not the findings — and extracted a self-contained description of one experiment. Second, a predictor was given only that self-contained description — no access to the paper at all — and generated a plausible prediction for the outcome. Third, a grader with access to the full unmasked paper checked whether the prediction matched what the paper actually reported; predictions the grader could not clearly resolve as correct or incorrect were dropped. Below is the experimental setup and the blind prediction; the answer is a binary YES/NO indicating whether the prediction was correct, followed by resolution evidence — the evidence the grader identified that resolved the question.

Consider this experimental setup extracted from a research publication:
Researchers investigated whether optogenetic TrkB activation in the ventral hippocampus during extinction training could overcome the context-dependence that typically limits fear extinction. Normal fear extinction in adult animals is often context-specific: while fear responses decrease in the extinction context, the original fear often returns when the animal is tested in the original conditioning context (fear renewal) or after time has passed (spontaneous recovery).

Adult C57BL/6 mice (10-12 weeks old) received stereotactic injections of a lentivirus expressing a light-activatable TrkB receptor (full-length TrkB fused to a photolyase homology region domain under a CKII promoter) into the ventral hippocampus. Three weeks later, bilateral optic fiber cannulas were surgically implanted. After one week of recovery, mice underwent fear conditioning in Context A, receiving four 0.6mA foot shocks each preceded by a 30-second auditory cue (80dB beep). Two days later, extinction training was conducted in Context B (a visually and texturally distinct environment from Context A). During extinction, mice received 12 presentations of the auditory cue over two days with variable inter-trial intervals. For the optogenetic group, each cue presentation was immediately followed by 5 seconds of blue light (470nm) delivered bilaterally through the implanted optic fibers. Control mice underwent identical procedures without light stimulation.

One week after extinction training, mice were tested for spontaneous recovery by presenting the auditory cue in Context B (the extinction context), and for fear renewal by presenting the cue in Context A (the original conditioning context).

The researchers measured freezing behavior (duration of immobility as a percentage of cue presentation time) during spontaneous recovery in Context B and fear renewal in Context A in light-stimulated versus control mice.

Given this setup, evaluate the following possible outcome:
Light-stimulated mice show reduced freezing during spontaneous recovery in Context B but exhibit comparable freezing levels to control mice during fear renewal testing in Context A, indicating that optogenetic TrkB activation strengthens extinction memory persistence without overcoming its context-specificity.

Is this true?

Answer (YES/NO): NO